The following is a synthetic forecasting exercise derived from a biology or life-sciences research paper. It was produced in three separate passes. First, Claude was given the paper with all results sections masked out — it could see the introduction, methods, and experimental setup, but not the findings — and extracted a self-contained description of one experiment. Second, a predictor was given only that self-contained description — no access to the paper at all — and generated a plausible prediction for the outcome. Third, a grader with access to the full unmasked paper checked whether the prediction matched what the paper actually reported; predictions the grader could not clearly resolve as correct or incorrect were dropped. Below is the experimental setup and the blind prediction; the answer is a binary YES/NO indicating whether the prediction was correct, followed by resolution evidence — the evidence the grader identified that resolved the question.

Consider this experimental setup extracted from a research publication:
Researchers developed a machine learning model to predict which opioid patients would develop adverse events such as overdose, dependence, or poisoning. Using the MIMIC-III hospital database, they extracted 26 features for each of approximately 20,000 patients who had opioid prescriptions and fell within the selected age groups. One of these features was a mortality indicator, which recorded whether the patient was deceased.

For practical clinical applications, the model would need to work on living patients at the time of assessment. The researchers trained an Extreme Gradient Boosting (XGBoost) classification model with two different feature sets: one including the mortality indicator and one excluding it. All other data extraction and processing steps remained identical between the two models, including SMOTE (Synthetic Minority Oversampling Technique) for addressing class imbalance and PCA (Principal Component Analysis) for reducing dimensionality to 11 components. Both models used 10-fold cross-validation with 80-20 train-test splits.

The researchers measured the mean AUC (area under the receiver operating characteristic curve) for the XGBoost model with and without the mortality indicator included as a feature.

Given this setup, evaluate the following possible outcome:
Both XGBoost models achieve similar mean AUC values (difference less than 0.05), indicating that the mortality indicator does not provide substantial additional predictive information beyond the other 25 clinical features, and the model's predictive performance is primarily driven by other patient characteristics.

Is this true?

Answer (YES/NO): YES